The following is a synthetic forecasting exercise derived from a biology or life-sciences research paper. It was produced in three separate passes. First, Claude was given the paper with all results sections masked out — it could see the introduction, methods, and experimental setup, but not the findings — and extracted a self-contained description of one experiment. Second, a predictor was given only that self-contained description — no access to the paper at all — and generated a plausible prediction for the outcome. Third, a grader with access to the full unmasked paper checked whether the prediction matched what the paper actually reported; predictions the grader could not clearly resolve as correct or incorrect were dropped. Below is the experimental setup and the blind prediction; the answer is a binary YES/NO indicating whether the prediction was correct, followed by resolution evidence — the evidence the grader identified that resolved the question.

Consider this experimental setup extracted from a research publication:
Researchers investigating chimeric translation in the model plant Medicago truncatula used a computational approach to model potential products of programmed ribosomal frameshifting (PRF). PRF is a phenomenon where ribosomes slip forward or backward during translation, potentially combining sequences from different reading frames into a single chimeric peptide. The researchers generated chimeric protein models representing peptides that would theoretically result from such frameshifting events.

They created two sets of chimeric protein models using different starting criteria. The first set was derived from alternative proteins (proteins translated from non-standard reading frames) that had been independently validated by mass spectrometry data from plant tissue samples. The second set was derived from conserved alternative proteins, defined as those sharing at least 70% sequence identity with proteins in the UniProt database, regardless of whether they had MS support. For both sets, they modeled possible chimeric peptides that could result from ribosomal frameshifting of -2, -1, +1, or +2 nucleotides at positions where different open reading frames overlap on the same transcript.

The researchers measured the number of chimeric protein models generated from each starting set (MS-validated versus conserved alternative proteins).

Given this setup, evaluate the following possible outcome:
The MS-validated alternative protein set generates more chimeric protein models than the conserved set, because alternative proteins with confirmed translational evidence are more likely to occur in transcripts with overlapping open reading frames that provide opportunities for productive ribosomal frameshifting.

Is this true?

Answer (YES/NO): NO